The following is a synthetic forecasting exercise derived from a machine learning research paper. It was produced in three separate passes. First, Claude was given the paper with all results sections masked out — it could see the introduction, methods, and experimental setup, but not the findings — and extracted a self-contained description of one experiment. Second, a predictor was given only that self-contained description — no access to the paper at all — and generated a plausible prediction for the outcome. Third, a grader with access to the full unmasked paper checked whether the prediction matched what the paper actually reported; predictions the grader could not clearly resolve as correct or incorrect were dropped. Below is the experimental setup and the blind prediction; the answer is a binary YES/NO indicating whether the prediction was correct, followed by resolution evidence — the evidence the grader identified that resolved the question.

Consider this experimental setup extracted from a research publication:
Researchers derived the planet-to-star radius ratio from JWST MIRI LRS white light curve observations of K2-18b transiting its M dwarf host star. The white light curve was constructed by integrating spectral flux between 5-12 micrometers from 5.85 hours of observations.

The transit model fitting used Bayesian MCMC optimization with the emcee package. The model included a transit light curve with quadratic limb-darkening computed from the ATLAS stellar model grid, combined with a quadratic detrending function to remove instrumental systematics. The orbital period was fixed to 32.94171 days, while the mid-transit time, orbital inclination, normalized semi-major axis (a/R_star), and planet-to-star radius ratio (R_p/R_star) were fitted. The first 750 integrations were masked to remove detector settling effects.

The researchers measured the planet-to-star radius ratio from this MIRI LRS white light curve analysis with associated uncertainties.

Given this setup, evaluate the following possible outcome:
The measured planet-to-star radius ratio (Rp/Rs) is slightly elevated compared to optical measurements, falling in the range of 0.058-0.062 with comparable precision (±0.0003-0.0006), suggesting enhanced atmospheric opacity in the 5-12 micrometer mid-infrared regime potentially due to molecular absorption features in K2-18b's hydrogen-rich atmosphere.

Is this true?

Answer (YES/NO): NO